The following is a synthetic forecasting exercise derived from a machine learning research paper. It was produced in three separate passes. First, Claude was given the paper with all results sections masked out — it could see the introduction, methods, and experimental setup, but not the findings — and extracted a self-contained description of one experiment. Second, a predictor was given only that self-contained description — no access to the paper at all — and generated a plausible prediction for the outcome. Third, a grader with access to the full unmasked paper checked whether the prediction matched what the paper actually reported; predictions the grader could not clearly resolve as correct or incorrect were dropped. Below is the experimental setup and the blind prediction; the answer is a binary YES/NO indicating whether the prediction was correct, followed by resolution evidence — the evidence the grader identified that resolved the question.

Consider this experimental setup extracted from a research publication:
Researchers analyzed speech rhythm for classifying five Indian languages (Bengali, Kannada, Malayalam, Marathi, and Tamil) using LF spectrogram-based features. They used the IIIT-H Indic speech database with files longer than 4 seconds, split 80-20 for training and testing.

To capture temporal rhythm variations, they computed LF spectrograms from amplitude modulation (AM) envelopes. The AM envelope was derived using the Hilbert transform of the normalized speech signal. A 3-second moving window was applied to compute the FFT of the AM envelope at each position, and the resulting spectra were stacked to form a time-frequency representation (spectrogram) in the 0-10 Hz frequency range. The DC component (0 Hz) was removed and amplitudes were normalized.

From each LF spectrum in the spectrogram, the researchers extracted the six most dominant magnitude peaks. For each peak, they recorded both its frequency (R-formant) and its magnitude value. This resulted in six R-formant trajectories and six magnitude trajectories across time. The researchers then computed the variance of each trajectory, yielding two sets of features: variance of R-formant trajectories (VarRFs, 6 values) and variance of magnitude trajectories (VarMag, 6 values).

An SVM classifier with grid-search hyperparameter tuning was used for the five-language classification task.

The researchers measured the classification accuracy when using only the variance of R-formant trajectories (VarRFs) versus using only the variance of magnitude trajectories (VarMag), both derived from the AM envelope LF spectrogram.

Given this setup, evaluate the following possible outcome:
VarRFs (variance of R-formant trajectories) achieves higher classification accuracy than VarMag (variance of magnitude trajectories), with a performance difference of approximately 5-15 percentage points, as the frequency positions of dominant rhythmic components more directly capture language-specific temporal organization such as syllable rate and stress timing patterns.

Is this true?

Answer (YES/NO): YES